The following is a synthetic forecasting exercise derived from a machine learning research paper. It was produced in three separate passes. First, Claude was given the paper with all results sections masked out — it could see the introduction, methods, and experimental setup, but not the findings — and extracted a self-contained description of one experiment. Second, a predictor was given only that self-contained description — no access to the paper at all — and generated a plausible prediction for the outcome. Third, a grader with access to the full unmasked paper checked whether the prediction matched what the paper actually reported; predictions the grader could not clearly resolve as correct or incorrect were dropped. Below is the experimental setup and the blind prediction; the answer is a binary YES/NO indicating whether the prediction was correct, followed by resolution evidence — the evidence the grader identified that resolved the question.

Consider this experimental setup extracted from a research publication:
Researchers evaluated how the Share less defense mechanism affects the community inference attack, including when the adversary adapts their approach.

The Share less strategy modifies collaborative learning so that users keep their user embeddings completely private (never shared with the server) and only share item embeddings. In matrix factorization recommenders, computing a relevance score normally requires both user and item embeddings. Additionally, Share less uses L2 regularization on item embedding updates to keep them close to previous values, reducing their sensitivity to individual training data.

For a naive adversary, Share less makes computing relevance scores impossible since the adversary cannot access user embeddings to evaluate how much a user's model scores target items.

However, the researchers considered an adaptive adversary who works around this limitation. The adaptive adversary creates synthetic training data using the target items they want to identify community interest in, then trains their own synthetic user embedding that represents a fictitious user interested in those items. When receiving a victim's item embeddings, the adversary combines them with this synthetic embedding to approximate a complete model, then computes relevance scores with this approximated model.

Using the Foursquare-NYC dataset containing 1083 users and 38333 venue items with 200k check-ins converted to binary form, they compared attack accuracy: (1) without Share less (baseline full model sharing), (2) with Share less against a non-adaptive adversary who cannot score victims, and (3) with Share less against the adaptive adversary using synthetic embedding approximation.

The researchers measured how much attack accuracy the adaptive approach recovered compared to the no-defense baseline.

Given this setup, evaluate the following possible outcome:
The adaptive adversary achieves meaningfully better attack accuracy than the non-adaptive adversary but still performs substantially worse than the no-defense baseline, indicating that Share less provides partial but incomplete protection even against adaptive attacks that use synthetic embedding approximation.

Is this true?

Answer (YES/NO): NO